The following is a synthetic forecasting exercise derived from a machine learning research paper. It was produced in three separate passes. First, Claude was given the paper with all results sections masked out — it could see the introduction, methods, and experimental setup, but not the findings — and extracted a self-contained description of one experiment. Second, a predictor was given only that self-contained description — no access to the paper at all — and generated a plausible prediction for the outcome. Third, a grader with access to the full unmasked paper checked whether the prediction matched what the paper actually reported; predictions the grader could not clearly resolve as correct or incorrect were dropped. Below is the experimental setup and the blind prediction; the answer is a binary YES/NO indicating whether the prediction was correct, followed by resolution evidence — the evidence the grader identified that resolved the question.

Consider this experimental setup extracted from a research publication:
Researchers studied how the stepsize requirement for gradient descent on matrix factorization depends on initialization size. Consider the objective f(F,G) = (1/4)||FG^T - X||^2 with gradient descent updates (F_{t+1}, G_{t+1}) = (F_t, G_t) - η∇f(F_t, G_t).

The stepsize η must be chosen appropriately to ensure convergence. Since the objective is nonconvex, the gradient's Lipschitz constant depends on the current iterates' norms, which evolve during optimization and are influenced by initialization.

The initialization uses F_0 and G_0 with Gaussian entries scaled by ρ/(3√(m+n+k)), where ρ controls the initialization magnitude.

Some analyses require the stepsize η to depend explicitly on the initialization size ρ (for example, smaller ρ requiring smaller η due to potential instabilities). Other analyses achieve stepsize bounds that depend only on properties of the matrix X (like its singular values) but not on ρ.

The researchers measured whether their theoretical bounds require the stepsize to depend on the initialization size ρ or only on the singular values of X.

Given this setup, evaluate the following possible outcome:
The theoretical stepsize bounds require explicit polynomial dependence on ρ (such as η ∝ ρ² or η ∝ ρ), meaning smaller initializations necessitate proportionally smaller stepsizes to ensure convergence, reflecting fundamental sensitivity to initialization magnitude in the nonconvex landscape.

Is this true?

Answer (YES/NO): NO